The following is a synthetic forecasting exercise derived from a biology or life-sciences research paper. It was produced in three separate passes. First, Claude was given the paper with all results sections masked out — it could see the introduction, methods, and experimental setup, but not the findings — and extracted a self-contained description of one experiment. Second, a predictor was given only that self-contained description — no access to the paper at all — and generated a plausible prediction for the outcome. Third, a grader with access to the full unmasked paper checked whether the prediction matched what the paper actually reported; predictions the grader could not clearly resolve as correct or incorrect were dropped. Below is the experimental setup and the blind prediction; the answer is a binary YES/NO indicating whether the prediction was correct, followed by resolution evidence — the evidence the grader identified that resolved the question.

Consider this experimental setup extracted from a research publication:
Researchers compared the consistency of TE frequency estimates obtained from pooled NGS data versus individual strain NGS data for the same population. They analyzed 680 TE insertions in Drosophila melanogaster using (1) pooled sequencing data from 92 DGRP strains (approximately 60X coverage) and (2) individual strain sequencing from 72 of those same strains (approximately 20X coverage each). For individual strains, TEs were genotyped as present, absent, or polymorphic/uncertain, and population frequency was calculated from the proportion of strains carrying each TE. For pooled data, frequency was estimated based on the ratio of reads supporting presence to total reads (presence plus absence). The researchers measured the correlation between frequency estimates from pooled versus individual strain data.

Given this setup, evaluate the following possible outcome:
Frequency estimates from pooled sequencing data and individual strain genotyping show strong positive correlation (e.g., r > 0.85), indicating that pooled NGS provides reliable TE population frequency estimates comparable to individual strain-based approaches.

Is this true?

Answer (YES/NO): YES